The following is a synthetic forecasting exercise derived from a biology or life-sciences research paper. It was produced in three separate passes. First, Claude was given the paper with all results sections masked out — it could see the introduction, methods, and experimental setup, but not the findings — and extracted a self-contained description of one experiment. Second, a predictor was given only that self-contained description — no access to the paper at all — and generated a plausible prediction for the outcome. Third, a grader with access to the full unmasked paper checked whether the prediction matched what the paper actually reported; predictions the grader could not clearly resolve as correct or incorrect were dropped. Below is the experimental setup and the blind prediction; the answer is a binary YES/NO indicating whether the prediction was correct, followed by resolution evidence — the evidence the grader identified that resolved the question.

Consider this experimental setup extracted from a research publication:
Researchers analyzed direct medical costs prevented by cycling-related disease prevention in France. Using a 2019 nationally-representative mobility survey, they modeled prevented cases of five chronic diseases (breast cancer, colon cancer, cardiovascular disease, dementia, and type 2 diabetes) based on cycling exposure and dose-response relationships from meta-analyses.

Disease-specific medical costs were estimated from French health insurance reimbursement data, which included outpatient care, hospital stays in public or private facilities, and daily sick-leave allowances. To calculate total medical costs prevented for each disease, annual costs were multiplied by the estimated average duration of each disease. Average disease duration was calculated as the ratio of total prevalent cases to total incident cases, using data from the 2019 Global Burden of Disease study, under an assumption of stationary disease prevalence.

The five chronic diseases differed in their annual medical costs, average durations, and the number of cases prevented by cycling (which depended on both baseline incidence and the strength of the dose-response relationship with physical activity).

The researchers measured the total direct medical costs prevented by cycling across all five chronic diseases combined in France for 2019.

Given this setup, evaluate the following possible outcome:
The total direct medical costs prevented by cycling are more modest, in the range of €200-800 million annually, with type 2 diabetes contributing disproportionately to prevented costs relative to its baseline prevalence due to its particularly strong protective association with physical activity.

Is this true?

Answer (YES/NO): NO